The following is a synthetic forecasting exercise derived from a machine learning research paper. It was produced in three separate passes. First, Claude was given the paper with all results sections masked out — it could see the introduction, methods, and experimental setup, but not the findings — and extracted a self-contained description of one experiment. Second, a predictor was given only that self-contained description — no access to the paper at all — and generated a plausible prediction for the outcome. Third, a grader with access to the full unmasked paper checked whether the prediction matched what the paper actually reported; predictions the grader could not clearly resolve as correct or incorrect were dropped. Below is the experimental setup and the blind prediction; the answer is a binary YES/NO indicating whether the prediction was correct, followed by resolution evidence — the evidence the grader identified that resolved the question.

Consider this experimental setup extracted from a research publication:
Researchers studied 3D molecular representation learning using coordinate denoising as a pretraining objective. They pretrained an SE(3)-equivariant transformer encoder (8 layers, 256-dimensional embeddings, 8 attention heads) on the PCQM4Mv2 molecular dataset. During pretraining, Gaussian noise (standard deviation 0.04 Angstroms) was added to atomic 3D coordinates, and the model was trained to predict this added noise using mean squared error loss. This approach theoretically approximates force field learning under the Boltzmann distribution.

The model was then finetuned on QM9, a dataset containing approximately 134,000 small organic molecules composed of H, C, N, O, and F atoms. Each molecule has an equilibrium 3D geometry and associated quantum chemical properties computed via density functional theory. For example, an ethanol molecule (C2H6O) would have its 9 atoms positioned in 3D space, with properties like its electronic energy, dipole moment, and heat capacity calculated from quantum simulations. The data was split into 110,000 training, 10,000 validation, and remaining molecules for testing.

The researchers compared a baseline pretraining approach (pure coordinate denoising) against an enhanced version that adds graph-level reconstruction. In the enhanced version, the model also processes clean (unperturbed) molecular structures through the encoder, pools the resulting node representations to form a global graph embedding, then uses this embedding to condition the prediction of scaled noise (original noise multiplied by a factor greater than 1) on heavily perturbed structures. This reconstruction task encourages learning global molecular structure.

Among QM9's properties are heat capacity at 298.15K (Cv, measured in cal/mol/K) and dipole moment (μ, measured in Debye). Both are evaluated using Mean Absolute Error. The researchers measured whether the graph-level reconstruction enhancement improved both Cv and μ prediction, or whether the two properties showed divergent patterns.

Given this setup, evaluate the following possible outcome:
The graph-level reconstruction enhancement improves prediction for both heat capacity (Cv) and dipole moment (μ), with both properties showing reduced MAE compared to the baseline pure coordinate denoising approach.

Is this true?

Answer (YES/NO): NO